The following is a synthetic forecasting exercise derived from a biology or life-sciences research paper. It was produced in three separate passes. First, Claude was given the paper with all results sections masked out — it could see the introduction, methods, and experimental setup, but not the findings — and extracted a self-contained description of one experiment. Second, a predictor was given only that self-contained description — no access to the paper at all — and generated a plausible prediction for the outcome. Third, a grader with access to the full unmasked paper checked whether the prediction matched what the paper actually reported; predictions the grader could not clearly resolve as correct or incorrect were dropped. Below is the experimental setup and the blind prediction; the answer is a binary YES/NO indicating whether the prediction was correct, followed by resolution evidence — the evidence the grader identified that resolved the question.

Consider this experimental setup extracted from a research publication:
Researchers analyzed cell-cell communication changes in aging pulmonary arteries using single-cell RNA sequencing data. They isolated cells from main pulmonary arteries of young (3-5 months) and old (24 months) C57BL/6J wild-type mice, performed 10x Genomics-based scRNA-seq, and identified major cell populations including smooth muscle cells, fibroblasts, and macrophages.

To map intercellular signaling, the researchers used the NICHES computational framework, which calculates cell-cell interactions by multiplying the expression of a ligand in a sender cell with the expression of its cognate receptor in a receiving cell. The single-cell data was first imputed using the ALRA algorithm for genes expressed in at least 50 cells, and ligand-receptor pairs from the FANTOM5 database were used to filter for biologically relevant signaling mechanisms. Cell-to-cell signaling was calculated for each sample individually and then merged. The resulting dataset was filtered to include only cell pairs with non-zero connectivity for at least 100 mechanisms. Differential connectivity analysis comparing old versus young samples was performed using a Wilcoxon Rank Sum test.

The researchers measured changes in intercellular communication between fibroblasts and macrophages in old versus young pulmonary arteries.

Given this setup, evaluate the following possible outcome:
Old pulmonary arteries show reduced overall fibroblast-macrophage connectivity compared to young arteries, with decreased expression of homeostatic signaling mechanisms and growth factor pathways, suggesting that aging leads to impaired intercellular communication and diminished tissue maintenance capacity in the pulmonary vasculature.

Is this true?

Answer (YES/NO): NO